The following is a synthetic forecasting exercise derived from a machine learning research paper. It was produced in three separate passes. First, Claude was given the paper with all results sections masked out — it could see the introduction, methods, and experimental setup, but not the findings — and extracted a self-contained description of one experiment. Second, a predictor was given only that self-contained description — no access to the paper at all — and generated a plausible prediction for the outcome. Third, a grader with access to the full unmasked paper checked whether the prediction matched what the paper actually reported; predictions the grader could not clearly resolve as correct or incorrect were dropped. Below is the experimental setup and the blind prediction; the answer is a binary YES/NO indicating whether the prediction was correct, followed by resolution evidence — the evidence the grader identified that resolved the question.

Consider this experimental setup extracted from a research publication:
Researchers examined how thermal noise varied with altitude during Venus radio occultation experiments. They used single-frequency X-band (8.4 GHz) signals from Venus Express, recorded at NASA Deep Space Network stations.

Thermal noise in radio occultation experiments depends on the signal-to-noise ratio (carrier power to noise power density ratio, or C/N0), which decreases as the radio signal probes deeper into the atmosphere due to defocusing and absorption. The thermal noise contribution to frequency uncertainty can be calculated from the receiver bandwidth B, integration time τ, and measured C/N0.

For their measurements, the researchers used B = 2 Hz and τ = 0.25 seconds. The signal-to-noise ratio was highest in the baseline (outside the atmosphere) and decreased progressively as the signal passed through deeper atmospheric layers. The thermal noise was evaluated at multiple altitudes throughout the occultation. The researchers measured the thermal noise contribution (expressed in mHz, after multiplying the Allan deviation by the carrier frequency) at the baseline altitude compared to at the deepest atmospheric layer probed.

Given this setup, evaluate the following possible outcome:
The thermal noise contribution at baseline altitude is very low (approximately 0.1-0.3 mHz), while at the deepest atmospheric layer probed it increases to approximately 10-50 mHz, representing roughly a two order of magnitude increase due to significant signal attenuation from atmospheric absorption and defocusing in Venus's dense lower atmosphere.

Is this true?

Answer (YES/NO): NO